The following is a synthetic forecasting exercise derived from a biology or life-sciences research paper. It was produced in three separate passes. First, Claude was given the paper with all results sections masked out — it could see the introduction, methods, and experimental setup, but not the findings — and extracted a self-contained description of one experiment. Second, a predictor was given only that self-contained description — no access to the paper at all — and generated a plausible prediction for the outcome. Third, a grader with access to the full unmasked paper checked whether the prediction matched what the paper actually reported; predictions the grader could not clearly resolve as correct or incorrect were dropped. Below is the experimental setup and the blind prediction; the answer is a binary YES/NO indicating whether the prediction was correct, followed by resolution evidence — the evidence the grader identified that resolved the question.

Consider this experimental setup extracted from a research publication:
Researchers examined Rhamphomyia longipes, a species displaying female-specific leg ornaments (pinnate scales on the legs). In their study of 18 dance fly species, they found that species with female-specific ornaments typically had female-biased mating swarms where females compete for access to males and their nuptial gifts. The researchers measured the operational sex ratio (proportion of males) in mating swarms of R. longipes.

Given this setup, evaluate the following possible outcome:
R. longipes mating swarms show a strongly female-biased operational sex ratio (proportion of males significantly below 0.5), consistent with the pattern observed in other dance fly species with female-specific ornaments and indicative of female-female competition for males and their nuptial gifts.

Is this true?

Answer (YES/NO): NO